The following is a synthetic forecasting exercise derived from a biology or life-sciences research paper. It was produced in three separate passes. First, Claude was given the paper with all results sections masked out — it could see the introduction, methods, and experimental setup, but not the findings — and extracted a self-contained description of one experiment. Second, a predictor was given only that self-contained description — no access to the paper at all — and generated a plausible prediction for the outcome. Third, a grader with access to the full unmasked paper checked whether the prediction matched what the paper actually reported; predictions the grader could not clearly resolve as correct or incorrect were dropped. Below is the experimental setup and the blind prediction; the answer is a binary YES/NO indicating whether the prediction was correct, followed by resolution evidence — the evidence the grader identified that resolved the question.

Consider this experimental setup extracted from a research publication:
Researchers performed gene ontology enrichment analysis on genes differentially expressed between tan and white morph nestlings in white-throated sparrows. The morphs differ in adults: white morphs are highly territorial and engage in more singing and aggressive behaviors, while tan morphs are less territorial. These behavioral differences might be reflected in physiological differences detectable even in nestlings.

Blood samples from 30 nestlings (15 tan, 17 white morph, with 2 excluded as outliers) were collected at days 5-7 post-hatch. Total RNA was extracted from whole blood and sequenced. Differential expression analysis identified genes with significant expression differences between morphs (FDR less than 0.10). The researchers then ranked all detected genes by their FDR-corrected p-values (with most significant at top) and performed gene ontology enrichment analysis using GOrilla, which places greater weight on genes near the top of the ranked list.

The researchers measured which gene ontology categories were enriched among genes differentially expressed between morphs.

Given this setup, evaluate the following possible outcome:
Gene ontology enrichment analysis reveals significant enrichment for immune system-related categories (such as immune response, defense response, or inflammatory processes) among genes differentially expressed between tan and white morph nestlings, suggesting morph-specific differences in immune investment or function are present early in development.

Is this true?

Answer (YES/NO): YES